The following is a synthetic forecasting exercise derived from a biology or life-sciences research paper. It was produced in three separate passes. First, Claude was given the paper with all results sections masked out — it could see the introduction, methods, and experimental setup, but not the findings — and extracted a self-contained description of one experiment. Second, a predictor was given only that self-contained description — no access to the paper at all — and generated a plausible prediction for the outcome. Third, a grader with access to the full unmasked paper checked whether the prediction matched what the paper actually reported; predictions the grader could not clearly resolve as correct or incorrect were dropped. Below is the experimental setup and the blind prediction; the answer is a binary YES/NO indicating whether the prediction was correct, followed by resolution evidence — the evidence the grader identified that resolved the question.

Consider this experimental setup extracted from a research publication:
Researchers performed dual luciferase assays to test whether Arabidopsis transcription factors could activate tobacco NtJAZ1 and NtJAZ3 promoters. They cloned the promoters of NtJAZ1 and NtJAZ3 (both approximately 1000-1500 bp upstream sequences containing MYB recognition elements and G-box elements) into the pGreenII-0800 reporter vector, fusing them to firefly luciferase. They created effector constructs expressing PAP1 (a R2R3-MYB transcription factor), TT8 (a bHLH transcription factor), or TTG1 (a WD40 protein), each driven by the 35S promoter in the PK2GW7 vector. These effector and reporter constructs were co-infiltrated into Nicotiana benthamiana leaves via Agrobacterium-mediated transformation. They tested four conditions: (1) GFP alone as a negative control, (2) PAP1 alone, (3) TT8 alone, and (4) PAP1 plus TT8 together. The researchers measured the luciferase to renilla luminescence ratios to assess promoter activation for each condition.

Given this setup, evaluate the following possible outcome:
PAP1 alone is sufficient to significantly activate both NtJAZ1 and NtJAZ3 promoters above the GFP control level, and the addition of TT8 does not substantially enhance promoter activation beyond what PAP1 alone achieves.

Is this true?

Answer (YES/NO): NO